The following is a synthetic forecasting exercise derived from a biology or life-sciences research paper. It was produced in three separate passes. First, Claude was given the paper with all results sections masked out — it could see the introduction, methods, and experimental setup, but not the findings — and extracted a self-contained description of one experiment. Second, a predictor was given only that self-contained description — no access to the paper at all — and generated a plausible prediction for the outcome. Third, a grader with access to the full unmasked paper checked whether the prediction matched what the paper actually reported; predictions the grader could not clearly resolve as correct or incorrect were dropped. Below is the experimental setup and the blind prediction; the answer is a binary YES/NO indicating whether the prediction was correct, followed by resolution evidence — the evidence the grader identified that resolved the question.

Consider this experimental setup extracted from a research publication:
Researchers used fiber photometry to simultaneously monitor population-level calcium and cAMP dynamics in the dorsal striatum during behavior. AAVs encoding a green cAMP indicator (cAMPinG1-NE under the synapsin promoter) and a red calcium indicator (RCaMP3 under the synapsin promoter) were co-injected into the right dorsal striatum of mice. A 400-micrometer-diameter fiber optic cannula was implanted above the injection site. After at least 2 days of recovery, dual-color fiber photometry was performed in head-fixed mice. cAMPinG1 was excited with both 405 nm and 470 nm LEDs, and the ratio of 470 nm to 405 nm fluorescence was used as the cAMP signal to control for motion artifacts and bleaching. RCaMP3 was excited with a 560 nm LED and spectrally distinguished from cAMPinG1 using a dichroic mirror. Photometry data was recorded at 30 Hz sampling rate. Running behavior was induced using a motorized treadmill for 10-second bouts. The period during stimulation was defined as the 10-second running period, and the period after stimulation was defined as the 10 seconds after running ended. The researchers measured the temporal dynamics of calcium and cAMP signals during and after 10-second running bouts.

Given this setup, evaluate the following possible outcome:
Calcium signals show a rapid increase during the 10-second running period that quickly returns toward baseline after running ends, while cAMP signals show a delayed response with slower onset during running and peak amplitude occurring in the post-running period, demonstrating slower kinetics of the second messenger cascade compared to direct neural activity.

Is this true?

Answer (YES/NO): NO